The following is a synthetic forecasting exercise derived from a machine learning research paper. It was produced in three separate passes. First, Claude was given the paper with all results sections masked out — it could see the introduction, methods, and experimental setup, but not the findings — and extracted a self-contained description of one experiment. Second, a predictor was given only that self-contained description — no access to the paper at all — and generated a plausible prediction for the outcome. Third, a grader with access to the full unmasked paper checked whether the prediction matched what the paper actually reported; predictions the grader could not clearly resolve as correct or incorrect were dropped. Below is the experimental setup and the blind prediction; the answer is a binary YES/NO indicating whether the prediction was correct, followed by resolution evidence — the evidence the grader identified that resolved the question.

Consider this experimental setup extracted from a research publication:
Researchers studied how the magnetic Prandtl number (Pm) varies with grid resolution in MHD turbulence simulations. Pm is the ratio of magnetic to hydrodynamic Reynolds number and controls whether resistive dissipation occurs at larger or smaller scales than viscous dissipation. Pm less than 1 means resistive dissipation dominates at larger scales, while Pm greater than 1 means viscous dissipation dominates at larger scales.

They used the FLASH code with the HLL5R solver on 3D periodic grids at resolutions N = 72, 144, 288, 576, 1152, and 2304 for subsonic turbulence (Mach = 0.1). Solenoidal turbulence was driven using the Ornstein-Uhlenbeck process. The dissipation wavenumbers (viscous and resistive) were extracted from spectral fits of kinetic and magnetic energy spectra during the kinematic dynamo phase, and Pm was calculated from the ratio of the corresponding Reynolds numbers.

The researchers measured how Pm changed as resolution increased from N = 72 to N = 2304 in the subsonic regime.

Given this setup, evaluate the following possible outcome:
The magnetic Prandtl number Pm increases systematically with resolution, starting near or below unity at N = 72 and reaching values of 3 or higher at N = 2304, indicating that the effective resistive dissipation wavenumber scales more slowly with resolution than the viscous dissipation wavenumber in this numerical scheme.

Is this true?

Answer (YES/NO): NO